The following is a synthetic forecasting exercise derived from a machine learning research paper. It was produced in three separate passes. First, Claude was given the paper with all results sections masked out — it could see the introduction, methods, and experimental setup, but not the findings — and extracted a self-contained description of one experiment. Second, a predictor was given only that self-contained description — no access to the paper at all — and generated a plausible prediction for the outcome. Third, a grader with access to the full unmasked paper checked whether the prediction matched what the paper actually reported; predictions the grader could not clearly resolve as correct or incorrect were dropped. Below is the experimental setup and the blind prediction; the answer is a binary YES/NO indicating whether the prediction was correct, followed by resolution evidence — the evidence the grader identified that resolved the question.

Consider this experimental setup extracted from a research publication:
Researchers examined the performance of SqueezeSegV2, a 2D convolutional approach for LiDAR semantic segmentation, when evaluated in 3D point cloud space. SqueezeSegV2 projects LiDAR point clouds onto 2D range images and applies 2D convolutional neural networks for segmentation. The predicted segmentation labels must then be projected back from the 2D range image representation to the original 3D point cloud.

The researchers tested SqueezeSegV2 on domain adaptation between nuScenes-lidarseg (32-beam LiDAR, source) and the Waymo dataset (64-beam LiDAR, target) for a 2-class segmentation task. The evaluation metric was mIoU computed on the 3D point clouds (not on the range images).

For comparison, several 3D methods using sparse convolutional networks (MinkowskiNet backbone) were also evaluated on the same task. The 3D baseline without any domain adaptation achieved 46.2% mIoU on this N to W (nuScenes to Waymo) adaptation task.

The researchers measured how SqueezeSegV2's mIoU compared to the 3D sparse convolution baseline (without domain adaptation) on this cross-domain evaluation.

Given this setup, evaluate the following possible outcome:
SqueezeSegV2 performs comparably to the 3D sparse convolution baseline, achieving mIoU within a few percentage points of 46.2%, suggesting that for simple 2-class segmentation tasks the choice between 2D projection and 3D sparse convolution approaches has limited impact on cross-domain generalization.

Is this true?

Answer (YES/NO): NO